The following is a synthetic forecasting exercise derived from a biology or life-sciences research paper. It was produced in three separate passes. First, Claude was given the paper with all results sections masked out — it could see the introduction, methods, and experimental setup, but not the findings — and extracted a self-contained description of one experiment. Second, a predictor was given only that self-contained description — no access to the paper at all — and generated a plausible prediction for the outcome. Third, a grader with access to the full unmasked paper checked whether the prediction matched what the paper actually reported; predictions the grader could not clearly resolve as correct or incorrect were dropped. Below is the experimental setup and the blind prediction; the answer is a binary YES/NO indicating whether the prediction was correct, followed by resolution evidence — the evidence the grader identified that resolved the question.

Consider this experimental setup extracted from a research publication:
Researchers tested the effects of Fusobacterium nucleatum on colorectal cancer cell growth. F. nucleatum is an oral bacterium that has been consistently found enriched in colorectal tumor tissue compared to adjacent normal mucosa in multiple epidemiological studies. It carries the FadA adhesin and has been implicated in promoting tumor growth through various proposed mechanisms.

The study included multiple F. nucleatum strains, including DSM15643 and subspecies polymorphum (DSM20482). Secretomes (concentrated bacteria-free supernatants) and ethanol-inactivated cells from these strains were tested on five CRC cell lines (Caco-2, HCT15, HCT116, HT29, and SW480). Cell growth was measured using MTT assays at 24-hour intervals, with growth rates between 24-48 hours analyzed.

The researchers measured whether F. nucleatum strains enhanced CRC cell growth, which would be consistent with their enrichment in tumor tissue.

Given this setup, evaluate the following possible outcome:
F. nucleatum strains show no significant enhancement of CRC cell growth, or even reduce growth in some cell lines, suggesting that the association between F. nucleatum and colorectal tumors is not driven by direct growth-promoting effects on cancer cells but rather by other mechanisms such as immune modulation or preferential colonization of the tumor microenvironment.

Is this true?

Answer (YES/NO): YES